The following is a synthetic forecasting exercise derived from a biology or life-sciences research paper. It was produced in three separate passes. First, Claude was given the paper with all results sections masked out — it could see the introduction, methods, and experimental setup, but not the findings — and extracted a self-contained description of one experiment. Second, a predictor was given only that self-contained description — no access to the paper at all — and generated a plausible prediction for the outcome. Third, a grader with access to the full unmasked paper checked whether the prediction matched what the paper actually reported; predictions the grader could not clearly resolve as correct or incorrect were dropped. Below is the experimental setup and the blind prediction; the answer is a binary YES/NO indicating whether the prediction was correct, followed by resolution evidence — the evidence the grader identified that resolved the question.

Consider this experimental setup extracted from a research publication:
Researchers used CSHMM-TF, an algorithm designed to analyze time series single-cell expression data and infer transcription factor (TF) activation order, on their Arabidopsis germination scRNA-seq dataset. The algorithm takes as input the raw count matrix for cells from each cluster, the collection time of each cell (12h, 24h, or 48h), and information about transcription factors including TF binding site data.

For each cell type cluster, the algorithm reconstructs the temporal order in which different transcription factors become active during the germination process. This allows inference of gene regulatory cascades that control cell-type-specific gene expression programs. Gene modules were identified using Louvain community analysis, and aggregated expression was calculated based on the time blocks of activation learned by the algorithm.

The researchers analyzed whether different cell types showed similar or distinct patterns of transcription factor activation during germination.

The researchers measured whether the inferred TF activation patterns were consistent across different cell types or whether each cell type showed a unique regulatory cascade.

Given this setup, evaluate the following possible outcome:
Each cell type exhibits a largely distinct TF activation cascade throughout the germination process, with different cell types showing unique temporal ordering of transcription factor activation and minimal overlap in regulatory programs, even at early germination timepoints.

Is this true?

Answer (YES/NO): NO